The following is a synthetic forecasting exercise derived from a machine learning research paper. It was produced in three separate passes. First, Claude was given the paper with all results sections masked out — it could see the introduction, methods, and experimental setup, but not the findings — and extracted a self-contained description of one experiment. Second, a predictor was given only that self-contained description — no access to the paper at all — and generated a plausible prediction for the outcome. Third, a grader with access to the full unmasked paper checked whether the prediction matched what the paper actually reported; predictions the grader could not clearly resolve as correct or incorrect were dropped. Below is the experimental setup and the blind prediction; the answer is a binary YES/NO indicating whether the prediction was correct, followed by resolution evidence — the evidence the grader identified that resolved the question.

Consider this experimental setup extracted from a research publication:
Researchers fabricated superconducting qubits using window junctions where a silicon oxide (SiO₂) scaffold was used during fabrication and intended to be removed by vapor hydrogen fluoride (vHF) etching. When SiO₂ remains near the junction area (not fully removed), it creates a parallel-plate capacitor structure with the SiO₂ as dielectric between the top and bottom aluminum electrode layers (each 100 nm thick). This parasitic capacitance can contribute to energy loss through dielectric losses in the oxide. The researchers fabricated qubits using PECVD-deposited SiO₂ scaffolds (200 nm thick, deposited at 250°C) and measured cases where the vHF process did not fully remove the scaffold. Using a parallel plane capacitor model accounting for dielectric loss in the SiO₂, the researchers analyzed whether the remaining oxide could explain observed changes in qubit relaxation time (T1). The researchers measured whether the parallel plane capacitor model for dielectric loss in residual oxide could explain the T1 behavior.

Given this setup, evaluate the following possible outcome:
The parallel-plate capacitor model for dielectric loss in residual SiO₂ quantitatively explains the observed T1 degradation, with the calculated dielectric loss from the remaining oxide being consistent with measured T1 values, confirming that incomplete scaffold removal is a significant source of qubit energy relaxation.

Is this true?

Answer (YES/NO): NO